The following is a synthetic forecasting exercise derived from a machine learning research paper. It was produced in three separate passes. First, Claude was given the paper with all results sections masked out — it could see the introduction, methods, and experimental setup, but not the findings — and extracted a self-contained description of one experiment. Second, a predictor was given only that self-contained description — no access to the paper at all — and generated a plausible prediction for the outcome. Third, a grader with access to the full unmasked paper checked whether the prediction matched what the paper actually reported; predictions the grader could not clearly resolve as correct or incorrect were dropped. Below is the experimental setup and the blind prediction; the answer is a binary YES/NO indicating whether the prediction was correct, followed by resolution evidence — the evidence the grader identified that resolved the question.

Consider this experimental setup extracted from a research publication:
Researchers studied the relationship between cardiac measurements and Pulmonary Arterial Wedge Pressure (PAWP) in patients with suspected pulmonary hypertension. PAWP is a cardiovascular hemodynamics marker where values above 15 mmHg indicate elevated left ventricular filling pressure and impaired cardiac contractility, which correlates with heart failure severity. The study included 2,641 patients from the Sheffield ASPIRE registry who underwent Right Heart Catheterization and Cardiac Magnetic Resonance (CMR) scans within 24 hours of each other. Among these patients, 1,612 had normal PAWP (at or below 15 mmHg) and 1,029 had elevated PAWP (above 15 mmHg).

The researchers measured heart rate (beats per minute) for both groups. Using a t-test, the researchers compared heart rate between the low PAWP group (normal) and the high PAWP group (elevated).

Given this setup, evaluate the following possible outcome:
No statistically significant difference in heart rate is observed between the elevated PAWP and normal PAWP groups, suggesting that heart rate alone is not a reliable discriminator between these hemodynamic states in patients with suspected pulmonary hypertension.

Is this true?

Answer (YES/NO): NO